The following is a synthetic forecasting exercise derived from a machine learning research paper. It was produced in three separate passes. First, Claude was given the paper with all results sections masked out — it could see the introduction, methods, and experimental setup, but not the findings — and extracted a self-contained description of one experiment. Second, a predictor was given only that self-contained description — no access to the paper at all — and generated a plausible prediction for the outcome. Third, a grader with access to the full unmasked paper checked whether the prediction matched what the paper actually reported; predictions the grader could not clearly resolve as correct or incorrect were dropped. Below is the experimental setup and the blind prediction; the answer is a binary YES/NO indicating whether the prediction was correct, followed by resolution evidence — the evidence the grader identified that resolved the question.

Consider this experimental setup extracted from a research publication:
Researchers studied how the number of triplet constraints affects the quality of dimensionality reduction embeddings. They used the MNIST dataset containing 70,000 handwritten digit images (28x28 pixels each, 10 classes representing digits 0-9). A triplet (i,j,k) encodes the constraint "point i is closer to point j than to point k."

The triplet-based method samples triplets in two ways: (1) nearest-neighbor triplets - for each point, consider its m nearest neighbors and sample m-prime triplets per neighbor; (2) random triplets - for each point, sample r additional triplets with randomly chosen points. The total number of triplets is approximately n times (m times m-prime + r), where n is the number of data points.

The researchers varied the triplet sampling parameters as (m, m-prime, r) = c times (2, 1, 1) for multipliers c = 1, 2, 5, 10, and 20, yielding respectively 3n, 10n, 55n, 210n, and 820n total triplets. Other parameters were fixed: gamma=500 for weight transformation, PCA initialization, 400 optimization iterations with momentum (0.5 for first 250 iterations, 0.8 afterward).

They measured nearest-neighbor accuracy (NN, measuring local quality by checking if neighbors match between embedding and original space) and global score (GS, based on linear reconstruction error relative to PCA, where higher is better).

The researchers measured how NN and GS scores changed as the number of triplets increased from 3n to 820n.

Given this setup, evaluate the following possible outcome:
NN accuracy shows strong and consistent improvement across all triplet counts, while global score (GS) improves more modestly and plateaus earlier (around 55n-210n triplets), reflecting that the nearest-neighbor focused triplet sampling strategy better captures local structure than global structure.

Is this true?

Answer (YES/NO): NO